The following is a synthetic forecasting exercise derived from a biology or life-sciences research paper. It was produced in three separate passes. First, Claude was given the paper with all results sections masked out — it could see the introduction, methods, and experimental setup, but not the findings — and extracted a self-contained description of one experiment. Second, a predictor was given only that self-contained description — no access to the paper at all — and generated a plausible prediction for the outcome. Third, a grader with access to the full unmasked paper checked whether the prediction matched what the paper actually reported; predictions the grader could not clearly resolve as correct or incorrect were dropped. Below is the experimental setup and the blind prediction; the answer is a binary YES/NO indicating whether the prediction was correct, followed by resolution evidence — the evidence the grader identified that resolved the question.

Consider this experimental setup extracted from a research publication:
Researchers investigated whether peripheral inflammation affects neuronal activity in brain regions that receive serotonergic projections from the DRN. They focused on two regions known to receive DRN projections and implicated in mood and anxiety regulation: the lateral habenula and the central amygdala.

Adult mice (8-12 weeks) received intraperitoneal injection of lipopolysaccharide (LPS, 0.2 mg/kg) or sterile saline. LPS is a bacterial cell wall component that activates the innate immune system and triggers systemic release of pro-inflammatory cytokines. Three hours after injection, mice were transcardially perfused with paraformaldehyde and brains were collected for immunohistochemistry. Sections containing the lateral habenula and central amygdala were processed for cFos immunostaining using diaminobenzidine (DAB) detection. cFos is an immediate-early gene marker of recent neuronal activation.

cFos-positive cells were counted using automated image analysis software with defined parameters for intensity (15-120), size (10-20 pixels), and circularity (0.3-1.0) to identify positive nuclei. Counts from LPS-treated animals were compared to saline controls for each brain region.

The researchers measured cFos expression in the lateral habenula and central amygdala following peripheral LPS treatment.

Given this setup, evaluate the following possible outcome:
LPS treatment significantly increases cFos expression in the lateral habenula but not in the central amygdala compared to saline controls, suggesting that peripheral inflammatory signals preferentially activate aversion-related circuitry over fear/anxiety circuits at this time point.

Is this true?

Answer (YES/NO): NO